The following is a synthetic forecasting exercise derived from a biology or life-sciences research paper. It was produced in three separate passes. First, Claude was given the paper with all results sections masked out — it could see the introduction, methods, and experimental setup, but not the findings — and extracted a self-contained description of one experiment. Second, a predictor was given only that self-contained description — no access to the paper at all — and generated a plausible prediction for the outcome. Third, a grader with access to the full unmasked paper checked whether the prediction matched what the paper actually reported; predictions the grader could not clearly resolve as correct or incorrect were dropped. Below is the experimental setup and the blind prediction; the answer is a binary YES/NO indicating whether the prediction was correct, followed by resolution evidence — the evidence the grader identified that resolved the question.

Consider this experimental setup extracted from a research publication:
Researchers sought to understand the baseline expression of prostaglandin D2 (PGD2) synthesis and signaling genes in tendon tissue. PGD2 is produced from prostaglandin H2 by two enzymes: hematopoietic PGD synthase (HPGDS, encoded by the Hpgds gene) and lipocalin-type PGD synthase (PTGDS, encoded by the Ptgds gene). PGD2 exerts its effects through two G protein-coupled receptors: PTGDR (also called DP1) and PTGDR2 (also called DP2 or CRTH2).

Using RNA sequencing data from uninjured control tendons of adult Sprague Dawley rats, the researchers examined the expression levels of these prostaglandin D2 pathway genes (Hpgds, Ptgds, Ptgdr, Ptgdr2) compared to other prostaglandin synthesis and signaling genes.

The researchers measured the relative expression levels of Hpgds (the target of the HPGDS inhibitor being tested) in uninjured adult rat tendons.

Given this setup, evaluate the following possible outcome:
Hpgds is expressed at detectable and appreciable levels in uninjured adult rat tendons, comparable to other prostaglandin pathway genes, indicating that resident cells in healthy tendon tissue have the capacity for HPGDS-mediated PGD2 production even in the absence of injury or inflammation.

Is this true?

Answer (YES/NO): NO